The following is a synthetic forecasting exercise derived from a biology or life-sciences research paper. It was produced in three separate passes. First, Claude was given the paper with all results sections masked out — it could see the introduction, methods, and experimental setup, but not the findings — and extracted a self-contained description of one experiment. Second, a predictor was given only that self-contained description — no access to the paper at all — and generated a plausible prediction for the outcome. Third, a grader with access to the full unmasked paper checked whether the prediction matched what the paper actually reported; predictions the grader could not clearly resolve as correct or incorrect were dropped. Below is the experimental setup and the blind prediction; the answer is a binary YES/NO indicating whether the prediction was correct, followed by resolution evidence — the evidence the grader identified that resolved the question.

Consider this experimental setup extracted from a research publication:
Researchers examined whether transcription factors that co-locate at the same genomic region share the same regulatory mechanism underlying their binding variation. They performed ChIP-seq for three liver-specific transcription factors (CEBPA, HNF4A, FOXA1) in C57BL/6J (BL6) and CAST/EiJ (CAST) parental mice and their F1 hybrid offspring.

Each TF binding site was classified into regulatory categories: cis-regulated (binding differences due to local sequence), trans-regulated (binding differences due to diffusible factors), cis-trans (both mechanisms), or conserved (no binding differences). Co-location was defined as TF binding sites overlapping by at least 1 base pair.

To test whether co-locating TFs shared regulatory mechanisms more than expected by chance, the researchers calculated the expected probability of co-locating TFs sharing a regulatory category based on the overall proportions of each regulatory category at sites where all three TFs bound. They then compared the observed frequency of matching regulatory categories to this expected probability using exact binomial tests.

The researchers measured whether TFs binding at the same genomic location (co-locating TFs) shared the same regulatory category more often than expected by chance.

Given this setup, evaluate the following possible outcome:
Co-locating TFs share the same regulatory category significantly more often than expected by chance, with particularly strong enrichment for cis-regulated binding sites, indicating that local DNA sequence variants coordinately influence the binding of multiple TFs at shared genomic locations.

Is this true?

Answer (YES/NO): YES